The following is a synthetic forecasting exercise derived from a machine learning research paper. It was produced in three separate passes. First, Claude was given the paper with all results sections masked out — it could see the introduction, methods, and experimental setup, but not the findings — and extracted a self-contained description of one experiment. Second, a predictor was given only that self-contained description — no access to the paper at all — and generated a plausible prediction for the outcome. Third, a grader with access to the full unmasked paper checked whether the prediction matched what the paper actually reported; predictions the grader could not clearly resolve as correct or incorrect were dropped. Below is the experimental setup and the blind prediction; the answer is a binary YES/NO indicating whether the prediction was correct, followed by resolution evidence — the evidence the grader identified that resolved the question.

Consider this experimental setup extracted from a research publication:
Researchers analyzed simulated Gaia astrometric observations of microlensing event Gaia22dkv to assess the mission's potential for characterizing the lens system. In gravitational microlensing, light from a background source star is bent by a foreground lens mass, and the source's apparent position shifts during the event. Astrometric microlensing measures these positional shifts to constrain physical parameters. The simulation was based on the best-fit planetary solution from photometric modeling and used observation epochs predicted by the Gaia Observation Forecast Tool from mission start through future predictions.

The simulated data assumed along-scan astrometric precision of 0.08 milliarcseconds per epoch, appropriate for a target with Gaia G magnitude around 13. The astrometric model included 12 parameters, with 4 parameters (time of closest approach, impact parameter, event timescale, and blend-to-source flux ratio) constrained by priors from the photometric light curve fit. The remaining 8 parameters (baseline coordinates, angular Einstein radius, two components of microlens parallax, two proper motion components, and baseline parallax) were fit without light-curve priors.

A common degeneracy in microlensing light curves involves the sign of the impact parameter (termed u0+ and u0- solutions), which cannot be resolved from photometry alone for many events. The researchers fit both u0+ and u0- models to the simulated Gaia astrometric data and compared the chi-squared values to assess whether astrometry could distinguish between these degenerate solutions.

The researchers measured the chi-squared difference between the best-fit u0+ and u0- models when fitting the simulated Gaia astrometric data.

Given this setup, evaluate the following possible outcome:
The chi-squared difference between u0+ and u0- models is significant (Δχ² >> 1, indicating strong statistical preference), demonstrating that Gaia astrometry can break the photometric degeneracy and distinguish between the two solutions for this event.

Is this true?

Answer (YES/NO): YES